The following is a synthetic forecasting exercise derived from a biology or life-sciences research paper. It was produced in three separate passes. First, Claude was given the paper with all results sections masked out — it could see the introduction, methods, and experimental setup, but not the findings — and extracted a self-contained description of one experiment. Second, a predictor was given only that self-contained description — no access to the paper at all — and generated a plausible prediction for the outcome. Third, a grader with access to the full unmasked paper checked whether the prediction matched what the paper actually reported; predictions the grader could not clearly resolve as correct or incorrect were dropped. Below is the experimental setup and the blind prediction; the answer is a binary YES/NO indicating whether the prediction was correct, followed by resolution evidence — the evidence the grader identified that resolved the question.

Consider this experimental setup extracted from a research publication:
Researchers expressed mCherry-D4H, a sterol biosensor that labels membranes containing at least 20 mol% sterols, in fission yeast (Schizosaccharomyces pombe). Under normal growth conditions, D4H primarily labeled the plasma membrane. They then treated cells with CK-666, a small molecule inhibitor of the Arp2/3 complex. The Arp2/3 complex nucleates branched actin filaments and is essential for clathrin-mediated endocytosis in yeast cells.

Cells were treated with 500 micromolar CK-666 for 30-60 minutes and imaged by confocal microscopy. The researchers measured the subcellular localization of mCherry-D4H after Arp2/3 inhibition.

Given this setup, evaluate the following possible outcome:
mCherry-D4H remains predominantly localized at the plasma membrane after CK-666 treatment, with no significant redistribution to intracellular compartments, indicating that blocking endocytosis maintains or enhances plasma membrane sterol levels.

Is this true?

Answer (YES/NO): NO